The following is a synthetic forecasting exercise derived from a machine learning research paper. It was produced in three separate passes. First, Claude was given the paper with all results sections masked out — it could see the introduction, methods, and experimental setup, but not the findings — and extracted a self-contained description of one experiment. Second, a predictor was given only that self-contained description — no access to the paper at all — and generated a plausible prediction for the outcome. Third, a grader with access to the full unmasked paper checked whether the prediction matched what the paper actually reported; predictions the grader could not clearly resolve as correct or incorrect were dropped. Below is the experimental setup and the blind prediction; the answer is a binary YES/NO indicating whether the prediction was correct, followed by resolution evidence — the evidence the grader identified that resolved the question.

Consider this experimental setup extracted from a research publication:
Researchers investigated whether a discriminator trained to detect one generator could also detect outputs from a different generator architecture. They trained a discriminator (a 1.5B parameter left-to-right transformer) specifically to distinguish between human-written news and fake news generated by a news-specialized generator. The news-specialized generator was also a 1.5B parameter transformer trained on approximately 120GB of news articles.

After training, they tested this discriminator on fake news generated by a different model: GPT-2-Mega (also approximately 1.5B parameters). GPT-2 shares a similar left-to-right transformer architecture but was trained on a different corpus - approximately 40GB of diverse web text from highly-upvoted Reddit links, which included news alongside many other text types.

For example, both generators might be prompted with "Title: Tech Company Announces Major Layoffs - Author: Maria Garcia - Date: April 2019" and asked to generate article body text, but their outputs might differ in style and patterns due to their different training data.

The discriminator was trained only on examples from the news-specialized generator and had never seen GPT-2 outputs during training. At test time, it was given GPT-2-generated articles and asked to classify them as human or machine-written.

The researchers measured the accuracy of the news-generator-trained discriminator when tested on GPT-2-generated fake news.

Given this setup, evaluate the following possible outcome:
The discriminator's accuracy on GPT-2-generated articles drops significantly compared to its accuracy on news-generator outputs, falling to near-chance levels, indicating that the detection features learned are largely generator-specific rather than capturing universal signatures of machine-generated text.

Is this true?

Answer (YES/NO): NO